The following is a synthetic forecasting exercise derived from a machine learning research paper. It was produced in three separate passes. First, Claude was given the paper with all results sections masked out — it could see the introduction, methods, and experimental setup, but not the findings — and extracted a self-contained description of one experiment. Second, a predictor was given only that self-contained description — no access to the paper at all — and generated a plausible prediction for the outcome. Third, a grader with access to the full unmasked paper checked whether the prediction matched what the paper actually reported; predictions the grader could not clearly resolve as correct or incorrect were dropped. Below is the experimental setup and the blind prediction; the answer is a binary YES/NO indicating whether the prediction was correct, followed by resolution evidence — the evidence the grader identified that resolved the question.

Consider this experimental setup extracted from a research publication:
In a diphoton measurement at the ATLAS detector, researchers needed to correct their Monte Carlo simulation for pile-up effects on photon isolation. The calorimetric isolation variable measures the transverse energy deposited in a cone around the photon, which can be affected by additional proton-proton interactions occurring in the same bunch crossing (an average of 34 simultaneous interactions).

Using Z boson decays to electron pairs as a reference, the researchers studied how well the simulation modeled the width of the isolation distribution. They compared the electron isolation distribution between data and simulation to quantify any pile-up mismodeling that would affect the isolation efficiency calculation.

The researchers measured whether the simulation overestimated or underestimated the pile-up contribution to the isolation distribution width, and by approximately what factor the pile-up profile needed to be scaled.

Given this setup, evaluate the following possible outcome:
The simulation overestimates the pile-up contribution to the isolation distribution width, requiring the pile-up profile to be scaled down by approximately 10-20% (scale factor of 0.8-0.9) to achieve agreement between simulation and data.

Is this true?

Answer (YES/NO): YES